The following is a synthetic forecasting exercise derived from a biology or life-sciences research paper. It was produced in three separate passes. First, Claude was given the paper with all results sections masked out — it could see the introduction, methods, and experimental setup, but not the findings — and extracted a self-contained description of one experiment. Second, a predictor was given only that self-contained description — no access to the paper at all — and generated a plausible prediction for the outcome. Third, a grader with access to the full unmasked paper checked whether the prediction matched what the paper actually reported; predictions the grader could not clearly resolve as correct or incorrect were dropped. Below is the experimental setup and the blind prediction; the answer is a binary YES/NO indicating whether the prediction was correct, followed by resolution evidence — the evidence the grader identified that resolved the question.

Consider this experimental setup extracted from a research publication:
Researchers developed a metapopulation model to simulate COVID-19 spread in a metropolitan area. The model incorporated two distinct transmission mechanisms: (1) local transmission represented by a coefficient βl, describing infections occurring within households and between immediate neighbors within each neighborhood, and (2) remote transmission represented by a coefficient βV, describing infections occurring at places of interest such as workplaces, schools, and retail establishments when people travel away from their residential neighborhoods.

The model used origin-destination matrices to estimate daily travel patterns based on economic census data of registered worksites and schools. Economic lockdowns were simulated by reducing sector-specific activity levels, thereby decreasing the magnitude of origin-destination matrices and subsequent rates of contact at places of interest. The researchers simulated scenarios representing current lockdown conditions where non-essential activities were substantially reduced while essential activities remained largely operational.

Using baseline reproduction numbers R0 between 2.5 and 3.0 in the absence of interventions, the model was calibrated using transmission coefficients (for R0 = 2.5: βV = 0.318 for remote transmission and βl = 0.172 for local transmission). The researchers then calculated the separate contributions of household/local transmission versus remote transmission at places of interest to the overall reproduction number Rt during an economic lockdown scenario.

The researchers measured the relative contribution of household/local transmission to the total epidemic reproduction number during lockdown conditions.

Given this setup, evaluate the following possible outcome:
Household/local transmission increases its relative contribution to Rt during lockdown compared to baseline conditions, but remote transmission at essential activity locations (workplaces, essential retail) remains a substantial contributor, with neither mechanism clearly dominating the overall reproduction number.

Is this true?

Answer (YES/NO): NO